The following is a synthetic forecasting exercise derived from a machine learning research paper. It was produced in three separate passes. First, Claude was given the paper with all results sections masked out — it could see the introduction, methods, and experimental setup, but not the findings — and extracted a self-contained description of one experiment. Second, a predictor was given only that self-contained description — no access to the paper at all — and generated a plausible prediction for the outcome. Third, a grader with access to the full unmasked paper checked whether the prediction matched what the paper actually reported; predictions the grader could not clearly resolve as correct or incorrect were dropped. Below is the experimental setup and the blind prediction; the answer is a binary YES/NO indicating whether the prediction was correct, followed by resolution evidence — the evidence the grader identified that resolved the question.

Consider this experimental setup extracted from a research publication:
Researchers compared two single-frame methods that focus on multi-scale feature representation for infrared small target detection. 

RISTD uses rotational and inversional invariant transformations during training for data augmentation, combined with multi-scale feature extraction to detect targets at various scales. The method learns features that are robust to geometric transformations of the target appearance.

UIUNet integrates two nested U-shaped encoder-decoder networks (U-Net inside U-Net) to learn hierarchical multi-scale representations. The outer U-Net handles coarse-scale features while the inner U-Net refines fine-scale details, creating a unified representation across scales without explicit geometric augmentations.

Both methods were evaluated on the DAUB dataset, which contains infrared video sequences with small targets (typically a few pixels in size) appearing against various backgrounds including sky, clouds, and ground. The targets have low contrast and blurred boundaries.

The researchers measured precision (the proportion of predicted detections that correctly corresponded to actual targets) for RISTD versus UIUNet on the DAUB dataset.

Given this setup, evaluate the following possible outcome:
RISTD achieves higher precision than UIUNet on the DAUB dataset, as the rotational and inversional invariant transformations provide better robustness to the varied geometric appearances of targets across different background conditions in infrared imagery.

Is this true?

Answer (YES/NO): NO